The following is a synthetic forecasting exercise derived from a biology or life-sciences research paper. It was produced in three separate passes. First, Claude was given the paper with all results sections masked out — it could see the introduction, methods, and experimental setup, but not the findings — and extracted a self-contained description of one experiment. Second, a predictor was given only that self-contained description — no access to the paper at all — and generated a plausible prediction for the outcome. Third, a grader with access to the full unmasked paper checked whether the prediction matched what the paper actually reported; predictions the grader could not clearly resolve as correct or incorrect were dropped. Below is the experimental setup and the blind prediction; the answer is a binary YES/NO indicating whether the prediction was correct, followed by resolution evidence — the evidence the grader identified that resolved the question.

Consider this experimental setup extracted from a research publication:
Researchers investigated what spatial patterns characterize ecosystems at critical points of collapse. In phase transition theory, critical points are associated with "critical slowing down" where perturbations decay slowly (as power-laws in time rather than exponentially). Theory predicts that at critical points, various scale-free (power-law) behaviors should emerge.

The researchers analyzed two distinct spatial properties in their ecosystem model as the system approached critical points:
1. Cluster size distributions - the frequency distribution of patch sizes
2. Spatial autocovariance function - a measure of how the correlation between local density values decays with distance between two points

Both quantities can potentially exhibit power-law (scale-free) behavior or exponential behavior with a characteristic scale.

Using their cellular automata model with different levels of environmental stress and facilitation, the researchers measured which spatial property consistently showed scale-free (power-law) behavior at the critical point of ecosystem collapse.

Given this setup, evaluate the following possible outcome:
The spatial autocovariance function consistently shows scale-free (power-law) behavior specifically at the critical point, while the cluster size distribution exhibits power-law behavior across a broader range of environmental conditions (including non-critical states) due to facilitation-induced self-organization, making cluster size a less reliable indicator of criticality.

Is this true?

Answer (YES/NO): NO